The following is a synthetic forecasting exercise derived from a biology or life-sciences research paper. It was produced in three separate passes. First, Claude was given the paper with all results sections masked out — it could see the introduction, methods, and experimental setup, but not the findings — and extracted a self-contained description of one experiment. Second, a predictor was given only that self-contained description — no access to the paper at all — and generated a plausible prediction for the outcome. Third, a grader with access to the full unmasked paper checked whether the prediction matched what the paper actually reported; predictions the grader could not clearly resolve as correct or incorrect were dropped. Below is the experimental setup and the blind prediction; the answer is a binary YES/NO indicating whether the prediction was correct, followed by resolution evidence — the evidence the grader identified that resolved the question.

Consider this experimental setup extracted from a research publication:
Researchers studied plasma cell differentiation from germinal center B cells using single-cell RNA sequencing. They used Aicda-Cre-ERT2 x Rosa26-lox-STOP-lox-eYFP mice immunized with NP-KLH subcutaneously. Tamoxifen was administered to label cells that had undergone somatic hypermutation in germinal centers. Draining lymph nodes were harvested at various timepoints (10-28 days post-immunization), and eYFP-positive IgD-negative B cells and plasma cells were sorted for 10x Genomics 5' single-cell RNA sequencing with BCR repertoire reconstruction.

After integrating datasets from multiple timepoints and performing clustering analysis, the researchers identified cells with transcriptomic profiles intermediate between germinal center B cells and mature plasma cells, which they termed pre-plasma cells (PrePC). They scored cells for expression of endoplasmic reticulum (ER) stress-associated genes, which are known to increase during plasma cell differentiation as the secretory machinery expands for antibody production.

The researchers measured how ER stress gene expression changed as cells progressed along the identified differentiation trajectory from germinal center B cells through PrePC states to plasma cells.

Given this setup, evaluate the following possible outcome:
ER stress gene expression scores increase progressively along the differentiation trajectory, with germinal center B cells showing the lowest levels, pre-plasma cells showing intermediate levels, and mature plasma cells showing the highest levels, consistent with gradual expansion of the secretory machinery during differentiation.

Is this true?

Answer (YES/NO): YES